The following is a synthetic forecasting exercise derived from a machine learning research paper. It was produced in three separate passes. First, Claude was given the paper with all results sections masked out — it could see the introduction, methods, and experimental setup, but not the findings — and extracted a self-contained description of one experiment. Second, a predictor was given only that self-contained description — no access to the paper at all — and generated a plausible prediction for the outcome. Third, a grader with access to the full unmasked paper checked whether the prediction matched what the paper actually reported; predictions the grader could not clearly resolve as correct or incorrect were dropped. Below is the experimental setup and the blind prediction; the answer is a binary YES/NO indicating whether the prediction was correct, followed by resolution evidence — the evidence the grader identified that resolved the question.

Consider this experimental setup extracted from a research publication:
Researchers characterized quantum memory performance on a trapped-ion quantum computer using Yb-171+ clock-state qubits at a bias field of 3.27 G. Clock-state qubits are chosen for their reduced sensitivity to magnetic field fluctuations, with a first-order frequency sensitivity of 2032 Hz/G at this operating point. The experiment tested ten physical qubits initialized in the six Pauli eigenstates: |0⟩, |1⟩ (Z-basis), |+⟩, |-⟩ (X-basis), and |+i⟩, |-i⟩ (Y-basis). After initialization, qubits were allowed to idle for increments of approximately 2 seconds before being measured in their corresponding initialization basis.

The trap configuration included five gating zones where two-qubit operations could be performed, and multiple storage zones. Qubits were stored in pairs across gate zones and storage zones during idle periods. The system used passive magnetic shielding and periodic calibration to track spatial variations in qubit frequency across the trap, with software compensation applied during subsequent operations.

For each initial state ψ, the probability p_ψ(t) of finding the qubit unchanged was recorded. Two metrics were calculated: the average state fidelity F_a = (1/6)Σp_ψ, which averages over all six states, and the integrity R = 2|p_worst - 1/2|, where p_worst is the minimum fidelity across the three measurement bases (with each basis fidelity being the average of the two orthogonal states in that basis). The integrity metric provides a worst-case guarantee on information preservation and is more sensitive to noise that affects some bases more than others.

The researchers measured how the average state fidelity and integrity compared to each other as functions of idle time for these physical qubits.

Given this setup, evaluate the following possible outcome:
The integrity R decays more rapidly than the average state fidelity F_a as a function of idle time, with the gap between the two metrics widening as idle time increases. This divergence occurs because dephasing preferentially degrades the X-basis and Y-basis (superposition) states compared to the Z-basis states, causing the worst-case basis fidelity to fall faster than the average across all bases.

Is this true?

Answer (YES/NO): YES